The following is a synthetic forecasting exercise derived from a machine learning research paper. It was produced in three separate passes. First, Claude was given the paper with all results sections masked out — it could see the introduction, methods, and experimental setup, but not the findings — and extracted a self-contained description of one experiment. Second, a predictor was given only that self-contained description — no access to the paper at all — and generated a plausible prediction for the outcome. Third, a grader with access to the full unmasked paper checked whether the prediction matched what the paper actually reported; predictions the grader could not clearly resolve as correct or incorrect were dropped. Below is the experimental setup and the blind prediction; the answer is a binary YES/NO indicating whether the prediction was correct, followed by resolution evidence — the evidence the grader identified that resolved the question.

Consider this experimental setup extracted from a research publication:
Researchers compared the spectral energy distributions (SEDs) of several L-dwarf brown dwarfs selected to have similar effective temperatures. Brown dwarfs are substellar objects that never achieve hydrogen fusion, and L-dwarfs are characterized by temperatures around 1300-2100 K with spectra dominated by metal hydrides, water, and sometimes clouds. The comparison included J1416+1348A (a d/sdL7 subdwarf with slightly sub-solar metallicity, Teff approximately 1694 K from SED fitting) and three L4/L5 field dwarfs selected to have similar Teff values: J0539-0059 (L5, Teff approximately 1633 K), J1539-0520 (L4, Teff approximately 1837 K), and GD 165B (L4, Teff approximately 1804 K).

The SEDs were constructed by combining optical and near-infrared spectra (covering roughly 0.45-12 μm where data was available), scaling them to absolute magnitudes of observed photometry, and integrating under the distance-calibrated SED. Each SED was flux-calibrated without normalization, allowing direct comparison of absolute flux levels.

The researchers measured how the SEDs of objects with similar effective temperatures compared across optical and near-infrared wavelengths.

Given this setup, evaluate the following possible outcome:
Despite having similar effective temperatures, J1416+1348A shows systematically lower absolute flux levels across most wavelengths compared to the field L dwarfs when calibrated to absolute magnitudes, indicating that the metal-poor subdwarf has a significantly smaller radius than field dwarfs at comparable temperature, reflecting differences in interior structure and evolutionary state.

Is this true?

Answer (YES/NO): NO